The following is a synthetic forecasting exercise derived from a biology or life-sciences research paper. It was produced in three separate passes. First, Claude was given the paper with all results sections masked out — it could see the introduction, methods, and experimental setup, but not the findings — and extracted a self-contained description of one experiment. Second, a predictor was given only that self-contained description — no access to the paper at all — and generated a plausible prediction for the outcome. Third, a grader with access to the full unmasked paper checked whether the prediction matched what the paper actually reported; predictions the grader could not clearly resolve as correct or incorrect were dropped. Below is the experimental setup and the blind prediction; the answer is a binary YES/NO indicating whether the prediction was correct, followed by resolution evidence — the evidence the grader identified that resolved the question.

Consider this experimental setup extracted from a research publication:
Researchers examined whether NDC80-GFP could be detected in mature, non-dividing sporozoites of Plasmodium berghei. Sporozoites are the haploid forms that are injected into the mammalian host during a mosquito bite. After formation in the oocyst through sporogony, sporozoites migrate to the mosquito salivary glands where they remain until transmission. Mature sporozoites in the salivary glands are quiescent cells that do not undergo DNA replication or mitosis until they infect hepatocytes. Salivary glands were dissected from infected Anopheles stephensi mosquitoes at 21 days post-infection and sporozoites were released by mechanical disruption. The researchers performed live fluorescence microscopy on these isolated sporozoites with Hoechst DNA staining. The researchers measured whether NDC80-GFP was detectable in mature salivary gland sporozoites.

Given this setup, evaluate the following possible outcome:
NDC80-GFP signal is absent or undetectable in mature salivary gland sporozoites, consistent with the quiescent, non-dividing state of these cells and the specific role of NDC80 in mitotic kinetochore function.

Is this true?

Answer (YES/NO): NO